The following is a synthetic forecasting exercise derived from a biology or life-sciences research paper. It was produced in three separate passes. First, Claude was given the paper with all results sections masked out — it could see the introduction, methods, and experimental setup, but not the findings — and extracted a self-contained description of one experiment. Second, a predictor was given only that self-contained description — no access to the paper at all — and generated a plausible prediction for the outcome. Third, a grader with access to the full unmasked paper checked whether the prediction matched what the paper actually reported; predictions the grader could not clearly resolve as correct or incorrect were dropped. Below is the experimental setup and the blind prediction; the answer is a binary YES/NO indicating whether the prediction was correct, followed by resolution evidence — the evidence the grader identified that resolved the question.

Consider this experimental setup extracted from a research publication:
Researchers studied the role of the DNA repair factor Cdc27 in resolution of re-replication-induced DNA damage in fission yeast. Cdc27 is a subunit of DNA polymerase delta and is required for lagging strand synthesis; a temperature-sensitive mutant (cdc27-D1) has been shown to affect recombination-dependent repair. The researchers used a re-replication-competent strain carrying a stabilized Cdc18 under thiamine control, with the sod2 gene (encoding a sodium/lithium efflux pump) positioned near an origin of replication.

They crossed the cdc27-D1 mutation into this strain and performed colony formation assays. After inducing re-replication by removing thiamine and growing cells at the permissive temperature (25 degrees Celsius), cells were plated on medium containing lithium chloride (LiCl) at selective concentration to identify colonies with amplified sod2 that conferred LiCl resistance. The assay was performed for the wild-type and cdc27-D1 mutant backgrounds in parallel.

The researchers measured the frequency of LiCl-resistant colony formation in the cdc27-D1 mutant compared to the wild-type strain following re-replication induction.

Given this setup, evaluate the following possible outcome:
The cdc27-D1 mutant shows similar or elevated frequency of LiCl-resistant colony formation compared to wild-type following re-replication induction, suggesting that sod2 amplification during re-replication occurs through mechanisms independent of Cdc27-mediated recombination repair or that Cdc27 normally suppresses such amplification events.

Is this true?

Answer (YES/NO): YES